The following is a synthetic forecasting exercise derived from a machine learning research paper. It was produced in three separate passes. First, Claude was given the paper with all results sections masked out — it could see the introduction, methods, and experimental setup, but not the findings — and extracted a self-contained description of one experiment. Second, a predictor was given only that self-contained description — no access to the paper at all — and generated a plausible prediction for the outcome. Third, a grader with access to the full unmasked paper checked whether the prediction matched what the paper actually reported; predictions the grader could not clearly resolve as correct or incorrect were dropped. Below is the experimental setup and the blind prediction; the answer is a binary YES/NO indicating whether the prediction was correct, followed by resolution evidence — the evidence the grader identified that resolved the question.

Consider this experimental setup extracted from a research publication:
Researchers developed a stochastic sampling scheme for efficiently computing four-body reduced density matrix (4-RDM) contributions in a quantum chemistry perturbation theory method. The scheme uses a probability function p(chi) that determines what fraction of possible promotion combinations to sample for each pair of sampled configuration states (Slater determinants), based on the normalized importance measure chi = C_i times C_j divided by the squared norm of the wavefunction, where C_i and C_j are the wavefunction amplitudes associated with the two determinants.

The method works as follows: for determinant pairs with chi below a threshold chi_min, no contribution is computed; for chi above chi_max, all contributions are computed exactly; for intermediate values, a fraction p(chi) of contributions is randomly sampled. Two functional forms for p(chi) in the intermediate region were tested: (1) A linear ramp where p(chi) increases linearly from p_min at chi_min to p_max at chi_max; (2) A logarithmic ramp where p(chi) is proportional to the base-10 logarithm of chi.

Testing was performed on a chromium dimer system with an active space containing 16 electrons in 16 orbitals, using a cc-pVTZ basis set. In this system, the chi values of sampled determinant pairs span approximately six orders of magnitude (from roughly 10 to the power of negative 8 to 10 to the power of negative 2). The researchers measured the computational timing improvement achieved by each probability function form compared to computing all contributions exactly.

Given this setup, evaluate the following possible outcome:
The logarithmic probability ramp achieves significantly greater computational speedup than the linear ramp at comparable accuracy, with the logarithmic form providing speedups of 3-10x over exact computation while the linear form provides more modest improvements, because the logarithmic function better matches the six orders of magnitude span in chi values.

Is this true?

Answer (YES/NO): NO